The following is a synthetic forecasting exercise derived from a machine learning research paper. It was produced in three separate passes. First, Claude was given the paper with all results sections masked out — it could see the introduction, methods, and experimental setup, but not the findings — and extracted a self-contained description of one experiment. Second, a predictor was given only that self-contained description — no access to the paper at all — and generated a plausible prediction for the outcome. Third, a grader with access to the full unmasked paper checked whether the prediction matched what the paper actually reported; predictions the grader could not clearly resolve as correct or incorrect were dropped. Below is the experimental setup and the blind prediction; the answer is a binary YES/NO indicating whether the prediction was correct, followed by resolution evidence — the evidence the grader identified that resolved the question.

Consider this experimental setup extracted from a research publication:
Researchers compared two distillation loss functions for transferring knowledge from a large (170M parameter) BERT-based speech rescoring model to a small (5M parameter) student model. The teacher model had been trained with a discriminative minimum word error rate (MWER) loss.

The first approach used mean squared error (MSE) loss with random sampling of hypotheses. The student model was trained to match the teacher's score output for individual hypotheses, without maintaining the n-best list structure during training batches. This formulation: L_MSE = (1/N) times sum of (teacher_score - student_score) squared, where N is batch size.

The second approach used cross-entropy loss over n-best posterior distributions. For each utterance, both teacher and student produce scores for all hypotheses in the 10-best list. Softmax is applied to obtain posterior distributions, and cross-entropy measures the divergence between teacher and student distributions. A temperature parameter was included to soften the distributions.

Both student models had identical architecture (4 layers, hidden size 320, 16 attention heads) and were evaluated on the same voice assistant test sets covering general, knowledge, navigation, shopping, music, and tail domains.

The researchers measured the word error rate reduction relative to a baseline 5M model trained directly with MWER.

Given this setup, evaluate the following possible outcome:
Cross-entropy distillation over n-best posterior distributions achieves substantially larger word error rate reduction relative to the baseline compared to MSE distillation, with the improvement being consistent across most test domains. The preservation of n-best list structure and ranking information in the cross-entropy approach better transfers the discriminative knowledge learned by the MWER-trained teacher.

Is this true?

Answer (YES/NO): NO